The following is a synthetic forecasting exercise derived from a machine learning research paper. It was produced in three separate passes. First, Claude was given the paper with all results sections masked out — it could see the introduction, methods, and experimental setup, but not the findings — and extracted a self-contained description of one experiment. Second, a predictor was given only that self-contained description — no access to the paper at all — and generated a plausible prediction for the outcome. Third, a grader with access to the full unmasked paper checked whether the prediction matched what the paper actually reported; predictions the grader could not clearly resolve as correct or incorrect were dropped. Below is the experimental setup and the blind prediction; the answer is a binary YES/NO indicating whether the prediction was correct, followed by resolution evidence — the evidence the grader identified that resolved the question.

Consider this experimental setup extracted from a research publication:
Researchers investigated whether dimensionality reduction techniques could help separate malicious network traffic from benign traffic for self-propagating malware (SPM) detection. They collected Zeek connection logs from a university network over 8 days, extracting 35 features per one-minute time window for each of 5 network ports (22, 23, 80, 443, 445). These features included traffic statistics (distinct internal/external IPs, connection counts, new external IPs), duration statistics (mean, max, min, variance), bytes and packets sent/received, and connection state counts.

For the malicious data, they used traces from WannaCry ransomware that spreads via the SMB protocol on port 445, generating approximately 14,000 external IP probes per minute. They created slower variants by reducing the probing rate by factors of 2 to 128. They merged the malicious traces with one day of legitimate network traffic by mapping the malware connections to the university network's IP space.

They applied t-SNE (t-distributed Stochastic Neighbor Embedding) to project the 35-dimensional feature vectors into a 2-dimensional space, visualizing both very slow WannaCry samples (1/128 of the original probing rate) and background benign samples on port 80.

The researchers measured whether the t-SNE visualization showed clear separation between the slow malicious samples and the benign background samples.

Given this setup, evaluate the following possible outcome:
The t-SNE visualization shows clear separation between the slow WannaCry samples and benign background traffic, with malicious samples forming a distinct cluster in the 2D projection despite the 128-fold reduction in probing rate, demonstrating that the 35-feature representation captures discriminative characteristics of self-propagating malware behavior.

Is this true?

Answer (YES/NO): NO